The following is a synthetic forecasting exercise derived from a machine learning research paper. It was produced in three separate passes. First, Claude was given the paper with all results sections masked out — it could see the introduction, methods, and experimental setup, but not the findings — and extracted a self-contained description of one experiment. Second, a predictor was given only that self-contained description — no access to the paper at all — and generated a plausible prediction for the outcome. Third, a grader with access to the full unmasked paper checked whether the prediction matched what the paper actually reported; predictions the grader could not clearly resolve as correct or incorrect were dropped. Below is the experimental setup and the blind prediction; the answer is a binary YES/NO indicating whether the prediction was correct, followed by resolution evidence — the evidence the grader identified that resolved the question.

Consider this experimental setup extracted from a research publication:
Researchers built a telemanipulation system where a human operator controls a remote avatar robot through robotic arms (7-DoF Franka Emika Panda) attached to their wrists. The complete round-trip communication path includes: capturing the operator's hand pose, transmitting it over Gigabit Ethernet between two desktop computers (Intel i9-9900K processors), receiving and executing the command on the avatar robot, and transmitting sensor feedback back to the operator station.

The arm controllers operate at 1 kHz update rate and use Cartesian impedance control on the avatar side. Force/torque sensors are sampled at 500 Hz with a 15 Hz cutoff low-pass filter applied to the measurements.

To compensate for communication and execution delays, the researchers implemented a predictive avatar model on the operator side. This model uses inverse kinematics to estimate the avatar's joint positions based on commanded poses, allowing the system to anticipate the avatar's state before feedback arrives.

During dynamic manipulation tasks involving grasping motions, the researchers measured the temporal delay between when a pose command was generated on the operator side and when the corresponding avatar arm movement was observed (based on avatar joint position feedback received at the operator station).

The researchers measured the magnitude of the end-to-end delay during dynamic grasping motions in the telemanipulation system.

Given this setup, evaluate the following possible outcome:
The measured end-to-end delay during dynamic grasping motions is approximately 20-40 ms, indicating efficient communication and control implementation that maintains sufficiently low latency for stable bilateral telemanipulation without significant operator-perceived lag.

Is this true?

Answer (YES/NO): NO